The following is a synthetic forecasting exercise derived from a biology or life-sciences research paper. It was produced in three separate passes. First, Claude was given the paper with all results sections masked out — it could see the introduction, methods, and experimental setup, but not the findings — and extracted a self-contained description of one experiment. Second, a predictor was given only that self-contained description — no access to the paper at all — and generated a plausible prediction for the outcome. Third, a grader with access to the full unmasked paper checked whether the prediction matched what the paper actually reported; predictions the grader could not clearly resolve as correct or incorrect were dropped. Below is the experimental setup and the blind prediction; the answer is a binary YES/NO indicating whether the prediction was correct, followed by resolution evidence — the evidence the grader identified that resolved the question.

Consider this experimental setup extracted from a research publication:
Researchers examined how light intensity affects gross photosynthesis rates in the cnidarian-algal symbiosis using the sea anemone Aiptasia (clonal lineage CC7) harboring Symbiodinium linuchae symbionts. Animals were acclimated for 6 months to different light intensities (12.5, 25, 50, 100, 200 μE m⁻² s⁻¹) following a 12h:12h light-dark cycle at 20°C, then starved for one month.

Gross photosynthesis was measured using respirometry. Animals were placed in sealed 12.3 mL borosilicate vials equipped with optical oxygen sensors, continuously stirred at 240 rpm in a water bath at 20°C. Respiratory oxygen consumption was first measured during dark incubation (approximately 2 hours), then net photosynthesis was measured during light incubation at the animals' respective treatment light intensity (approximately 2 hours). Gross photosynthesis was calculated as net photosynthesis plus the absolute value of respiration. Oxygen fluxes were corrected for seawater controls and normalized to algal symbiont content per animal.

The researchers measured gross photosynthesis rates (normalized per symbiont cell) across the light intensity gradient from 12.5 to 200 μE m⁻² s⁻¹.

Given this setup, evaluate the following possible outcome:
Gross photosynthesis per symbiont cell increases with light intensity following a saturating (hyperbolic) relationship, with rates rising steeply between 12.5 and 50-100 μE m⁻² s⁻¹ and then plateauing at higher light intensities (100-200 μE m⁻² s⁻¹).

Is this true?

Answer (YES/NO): NO